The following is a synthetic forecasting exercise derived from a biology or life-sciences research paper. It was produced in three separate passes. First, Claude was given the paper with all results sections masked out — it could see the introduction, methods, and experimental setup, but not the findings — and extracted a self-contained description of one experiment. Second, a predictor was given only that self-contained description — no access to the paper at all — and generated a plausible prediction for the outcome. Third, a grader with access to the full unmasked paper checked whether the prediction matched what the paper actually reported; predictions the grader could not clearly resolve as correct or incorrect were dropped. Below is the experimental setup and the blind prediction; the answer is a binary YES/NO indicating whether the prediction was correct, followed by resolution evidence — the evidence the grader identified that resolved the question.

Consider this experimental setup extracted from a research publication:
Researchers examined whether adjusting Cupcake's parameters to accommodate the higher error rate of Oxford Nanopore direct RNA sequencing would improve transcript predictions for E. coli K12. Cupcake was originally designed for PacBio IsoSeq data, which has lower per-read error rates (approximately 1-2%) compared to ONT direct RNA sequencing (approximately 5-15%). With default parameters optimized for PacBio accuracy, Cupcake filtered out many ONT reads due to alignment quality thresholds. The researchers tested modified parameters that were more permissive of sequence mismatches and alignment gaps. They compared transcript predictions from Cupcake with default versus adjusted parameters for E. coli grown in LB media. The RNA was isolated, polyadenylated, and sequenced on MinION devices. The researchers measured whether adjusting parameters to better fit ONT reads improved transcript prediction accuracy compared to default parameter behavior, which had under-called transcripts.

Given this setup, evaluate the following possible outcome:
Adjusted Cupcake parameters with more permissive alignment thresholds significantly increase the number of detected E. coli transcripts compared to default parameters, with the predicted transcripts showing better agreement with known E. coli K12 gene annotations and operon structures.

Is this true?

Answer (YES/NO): NO